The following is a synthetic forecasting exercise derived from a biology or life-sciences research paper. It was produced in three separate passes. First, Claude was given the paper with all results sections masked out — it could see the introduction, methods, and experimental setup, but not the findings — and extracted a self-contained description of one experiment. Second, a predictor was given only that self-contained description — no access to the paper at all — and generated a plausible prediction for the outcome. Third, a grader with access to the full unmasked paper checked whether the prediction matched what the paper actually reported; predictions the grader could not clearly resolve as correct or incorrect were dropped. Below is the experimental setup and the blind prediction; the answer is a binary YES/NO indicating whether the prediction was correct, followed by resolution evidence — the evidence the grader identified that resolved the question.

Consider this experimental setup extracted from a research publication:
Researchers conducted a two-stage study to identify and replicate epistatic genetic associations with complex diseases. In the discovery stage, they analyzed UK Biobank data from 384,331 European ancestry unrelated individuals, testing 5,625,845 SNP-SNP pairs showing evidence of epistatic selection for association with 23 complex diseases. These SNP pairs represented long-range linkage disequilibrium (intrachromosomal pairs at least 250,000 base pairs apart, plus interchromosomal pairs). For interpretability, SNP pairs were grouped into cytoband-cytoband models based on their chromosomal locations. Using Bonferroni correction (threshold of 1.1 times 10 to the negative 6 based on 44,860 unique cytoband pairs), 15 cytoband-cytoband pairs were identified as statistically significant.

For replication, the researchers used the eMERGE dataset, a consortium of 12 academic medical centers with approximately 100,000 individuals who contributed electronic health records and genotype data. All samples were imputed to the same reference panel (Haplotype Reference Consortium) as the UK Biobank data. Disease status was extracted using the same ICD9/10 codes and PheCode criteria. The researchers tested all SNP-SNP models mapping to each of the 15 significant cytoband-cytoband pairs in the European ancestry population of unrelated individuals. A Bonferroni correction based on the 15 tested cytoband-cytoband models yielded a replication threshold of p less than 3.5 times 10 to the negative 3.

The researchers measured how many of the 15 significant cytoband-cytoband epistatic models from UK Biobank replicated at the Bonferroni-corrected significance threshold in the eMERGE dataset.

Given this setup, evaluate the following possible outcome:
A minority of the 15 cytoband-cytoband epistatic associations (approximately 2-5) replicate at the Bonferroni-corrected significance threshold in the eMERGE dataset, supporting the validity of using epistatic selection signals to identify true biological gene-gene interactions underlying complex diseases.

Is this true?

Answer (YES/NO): NO